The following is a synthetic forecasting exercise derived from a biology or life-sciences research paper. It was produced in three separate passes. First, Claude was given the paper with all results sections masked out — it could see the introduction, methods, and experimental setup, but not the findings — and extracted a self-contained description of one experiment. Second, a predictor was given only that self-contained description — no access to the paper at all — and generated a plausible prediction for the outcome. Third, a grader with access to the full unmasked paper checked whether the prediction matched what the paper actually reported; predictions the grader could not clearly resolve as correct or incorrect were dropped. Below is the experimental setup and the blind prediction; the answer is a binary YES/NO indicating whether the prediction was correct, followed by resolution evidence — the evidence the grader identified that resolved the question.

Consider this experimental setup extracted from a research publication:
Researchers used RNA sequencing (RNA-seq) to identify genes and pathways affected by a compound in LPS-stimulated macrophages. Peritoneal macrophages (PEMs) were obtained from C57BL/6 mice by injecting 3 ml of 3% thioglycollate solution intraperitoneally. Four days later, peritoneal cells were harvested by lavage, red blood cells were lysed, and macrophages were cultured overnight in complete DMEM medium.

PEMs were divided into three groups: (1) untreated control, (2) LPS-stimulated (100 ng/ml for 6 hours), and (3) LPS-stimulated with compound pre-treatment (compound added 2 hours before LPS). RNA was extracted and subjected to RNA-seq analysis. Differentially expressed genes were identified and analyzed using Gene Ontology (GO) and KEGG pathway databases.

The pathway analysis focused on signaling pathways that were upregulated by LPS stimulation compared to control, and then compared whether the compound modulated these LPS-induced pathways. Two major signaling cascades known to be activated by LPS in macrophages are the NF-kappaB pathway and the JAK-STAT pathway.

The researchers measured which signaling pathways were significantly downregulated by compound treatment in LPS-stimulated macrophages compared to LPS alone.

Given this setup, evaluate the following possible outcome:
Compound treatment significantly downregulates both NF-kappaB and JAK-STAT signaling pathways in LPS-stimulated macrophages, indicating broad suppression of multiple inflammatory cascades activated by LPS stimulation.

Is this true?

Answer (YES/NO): NO